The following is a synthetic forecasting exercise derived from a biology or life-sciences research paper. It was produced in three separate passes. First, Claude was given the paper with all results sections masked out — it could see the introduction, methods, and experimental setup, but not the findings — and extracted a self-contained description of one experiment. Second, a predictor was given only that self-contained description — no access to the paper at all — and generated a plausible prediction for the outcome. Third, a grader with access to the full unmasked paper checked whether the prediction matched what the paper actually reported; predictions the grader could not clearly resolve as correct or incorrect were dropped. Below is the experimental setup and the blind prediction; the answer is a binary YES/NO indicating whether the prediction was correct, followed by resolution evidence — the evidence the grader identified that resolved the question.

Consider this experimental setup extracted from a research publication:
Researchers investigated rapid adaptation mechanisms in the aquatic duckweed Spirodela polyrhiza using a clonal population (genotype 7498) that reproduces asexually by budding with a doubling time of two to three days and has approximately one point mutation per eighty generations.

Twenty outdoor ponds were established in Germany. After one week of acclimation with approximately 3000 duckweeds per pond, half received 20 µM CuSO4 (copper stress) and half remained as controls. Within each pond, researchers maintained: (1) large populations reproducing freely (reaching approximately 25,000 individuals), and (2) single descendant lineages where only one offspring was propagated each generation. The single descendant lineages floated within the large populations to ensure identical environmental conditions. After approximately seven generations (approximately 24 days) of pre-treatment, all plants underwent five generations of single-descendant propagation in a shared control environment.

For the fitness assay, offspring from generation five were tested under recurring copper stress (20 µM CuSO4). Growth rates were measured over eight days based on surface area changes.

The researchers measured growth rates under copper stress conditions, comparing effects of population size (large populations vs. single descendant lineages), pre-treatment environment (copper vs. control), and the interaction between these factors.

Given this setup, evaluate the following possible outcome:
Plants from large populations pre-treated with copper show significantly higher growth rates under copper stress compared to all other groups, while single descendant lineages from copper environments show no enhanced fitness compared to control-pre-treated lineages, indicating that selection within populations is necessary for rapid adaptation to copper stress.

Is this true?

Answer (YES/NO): NO